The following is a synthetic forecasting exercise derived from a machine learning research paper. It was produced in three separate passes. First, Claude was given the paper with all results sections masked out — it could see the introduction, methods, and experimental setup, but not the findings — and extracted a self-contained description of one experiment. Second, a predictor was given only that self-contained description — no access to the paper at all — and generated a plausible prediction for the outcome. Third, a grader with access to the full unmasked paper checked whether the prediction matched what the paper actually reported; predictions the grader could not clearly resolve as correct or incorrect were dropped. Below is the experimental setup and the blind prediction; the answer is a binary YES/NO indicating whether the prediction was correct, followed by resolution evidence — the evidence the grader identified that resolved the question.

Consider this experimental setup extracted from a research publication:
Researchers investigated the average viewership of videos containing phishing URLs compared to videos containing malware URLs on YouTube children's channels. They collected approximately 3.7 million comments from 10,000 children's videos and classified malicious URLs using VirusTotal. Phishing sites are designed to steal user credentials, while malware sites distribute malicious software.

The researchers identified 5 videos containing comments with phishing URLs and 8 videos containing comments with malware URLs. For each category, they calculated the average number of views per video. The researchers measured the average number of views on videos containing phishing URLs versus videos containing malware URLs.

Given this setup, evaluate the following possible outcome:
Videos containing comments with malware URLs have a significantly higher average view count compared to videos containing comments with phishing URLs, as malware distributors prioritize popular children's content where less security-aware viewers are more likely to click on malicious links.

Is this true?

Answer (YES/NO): NO